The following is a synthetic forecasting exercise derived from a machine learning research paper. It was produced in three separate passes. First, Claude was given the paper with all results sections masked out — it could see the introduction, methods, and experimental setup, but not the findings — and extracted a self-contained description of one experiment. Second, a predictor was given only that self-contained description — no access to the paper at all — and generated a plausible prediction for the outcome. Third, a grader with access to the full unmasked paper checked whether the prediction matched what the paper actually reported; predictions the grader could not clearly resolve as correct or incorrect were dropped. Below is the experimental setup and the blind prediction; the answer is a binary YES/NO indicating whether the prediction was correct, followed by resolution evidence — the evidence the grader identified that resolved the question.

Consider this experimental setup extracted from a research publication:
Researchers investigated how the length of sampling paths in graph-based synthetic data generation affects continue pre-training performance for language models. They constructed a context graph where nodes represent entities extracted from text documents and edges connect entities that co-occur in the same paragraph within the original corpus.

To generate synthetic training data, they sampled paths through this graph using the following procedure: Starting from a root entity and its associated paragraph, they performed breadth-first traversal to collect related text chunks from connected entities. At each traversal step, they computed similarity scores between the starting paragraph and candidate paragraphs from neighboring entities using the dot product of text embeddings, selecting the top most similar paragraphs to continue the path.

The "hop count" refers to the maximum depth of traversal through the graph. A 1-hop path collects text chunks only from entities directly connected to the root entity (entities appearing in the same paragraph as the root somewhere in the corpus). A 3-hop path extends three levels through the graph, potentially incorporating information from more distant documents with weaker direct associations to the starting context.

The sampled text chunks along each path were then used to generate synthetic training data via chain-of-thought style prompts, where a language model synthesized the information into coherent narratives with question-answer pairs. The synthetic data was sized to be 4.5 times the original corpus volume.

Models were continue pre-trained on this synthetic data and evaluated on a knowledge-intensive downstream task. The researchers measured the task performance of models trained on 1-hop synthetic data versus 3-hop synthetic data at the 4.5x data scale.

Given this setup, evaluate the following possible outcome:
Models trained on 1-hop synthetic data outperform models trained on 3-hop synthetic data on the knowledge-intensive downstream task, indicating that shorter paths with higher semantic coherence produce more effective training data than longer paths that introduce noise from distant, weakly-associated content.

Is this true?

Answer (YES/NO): YES